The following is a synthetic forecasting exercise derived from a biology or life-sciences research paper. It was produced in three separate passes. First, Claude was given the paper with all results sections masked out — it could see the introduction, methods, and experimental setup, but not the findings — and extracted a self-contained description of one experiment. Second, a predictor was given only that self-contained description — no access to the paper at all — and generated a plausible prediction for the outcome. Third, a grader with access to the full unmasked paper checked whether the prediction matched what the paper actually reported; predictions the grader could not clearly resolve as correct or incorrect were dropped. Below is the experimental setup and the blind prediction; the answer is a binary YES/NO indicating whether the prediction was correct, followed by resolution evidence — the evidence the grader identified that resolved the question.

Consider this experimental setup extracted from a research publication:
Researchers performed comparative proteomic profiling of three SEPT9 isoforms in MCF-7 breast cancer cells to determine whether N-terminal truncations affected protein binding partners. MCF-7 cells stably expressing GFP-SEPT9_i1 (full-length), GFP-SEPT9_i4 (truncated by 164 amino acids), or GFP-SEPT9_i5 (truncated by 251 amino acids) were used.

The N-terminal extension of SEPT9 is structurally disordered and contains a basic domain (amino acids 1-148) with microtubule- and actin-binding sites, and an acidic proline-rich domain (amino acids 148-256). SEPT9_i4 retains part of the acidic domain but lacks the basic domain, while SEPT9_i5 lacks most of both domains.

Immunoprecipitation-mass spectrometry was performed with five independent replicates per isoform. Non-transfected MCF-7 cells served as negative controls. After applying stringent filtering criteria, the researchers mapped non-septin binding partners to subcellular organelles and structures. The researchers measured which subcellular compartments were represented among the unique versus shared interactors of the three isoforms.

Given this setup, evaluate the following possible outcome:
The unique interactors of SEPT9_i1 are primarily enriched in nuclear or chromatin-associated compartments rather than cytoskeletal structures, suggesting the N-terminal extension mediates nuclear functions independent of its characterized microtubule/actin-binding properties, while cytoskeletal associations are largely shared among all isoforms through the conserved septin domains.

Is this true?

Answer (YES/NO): NO